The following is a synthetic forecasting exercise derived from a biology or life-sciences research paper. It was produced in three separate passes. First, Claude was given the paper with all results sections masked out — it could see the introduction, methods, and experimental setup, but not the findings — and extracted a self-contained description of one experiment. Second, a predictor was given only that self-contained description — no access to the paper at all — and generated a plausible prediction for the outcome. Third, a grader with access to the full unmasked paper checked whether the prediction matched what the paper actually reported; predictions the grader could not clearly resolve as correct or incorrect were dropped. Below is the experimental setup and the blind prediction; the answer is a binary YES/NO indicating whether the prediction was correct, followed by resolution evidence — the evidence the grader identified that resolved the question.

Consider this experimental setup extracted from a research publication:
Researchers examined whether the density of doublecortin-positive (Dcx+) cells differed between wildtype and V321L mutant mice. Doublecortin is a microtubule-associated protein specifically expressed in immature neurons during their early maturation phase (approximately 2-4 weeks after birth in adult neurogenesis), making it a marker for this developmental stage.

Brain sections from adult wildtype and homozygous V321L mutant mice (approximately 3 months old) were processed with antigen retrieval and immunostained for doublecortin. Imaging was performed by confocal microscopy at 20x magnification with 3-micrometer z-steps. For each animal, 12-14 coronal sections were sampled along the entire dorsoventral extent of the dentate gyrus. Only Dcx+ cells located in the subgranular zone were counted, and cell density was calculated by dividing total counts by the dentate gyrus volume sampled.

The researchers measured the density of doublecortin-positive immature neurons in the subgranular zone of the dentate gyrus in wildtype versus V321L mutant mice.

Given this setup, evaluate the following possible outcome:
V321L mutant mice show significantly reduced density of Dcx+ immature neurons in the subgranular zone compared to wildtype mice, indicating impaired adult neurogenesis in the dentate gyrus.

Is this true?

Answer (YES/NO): NO